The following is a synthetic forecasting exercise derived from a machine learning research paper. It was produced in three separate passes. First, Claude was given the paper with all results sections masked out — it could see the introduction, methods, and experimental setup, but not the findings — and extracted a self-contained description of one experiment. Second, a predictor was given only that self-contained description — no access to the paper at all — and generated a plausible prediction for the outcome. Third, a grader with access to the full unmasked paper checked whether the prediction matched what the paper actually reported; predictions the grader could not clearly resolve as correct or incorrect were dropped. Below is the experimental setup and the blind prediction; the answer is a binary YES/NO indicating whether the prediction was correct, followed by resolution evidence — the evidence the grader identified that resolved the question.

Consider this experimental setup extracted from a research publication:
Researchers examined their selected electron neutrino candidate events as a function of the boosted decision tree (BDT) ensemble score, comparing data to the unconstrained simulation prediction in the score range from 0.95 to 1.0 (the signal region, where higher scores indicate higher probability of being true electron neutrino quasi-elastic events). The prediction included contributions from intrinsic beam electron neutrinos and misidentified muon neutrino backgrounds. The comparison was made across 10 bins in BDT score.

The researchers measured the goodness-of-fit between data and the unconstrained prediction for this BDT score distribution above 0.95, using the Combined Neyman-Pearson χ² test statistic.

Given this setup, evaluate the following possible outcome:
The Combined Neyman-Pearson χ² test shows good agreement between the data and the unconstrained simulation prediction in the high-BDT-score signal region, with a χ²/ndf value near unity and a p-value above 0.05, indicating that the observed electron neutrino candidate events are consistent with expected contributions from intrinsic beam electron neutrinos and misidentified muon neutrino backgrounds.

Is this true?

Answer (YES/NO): YES